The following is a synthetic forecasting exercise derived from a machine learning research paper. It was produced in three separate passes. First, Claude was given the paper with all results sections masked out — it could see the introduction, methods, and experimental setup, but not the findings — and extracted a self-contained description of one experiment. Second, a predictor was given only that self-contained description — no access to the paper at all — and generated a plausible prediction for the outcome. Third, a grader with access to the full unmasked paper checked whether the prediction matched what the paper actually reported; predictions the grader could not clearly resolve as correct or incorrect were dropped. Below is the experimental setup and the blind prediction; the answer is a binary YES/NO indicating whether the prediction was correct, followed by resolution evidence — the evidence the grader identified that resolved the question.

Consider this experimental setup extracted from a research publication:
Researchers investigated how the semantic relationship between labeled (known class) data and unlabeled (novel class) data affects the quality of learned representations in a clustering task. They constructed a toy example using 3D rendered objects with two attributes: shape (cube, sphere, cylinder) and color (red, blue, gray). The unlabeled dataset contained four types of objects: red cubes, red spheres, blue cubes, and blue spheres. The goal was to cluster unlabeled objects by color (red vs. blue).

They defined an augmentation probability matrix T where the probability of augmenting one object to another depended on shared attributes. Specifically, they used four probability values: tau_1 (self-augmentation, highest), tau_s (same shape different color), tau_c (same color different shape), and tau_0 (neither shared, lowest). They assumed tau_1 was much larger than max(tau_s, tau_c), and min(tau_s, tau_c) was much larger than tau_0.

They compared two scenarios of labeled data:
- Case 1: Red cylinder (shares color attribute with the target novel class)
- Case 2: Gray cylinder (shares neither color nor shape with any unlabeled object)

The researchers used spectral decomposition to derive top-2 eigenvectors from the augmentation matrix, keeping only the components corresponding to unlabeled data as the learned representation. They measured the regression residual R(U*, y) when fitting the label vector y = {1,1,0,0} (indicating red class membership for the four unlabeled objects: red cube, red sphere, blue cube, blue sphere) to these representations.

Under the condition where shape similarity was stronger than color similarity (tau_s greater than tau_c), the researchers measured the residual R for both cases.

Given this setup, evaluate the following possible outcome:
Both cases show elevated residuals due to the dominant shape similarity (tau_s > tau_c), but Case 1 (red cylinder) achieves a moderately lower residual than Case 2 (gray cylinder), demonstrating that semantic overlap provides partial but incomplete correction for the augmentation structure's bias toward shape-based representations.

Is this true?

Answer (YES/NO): NO